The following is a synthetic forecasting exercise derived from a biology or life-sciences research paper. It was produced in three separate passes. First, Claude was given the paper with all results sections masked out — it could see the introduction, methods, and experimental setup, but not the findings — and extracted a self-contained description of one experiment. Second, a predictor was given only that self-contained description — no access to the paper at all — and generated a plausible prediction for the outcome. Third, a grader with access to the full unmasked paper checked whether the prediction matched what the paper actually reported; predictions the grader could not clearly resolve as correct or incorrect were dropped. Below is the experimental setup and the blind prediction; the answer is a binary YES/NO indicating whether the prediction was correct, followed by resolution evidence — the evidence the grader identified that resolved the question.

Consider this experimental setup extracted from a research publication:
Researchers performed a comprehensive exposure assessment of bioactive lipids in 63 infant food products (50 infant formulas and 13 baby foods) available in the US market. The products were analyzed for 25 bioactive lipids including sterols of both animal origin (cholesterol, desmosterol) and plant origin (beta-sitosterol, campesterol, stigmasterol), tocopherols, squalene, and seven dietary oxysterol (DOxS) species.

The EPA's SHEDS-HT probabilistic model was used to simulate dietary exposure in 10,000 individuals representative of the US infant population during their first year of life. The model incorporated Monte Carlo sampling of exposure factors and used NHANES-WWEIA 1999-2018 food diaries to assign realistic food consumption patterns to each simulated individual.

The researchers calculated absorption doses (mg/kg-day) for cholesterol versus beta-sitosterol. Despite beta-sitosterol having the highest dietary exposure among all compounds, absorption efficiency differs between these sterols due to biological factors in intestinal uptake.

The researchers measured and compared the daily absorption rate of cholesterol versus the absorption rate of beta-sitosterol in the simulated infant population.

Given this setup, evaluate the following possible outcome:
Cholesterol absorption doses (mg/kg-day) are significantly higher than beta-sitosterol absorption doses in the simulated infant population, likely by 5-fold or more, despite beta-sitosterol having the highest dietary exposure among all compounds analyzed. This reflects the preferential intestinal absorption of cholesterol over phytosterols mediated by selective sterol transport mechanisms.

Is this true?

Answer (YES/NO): YES